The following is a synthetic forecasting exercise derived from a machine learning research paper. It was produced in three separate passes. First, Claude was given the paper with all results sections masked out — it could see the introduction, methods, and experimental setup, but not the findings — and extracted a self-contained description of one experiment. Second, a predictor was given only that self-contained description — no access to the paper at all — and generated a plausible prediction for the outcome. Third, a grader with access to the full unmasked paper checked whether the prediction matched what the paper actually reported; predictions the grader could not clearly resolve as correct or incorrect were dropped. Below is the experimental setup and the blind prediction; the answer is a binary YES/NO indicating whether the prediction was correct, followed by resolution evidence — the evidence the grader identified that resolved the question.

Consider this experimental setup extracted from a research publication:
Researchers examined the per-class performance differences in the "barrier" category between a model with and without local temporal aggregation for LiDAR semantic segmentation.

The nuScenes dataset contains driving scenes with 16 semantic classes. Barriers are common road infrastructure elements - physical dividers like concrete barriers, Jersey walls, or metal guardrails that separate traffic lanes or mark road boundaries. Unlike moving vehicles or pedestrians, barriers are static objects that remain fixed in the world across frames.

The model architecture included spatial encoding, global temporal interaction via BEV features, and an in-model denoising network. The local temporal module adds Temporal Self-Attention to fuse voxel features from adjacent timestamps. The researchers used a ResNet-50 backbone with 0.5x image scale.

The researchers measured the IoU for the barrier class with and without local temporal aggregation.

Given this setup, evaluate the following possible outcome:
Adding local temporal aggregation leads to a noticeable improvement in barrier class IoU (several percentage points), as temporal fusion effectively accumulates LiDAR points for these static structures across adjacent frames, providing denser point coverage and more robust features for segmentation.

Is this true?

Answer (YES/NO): YES